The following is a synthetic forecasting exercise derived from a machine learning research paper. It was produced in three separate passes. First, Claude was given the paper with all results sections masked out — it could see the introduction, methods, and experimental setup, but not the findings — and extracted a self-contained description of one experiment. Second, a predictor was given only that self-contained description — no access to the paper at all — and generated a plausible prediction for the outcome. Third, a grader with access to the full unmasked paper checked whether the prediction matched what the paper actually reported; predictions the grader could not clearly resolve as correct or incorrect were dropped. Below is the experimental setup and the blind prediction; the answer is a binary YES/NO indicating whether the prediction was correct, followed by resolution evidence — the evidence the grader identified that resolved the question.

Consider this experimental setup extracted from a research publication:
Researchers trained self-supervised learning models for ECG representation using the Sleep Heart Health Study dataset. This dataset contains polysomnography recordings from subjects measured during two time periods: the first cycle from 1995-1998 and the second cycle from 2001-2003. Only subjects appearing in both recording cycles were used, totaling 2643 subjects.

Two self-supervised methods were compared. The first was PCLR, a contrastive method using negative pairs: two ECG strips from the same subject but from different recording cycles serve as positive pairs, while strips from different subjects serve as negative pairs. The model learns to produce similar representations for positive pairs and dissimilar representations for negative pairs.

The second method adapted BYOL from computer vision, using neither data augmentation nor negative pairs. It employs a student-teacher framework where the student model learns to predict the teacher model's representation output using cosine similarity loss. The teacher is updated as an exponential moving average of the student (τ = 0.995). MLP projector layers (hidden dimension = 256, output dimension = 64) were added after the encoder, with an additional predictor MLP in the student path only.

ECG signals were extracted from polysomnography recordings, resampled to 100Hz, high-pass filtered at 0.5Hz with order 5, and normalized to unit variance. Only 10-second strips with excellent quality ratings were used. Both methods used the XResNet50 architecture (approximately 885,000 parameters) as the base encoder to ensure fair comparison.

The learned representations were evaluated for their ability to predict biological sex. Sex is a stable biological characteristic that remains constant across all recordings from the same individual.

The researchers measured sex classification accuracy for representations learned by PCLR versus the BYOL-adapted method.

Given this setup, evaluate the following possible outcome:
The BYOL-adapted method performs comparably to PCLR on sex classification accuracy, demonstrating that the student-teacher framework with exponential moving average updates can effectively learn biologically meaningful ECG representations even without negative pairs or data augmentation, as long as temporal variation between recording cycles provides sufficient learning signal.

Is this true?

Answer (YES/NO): YES